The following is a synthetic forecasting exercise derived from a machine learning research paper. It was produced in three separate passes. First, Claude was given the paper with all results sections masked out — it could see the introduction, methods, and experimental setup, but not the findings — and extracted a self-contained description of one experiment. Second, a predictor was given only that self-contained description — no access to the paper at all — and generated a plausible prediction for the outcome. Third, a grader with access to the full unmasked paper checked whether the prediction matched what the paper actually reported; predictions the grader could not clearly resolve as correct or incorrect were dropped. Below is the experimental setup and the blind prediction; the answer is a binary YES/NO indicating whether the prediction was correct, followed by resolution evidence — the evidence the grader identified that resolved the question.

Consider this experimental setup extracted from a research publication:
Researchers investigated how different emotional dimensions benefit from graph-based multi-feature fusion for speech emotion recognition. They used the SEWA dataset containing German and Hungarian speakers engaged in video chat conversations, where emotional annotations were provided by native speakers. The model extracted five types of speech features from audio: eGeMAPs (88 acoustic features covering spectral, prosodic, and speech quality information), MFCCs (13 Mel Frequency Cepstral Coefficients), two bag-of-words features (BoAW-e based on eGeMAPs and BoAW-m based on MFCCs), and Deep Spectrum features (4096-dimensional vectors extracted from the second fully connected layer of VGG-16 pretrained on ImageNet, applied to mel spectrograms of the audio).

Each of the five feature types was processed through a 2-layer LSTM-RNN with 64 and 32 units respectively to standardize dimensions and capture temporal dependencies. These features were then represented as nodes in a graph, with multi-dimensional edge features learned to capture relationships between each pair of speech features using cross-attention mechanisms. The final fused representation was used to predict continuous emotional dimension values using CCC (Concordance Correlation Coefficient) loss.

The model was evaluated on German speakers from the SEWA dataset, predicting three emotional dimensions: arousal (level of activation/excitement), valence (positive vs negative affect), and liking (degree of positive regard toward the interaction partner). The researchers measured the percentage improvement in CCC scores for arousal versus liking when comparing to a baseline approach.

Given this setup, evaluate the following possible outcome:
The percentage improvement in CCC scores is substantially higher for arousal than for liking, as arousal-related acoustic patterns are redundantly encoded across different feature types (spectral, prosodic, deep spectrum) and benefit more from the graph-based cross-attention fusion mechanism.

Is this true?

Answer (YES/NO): YES